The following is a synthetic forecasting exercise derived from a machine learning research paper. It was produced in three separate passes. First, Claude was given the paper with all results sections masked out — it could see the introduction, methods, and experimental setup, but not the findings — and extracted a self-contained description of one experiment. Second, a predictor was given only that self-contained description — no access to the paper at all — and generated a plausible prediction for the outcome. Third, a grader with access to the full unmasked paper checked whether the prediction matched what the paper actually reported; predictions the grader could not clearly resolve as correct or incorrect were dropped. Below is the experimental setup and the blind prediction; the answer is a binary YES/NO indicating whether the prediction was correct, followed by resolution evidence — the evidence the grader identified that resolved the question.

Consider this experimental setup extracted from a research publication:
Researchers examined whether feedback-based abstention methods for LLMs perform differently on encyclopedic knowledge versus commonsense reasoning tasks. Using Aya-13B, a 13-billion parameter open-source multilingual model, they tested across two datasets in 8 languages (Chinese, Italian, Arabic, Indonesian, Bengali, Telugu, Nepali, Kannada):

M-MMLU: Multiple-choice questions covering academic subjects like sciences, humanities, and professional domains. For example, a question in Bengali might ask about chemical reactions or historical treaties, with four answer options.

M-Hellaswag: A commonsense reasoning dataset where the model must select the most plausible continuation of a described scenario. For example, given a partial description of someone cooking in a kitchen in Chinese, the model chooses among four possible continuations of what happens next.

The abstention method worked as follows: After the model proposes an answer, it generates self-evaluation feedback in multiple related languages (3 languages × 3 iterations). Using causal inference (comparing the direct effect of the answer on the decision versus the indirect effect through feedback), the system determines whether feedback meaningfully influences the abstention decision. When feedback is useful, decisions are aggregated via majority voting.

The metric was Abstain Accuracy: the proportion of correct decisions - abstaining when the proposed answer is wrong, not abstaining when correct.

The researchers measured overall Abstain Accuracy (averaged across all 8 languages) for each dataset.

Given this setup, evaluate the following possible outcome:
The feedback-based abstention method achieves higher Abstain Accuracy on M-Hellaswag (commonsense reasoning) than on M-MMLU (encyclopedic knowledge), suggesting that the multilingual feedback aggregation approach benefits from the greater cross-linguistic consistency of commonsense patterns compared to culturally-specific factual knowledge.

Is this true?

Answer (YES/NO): YES